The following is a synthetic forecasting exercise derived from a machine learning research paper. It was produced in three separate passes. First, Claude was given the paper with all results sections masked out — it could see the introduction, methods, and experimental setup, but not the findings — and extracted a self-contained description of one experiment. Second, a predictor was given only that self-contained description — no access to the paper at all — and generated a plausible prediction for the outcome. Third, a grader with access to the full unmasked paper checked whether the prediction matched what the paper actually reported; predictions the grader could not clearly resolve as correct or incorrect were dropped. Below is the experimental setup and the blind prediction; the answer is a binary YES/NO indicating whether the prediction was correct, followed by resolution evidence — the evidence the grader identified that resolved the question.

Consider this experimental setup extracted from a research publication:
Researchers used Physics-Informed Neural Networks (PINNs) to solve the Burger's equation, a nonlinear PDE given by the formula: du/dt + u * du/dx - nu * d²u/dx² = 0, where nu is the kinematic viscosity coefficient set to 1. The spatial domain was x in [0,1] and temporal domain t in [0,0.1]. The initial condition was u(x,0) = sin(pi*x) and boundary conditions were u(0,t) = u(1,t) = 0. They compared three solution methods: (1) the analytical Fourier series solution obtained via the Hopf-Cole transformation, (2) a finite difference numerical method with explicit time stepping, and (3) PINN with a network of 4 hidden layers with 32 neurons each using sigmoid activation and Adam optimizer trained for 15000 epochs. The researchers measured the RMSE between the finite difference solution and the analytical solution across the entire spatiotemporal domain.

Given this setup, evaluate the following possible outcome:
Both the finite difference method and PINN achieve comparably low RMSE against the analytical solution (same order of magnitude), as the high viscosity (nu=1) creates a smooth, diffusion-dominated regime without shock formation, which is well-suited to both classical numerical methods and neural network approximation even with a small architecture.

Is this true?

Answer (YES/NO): YES